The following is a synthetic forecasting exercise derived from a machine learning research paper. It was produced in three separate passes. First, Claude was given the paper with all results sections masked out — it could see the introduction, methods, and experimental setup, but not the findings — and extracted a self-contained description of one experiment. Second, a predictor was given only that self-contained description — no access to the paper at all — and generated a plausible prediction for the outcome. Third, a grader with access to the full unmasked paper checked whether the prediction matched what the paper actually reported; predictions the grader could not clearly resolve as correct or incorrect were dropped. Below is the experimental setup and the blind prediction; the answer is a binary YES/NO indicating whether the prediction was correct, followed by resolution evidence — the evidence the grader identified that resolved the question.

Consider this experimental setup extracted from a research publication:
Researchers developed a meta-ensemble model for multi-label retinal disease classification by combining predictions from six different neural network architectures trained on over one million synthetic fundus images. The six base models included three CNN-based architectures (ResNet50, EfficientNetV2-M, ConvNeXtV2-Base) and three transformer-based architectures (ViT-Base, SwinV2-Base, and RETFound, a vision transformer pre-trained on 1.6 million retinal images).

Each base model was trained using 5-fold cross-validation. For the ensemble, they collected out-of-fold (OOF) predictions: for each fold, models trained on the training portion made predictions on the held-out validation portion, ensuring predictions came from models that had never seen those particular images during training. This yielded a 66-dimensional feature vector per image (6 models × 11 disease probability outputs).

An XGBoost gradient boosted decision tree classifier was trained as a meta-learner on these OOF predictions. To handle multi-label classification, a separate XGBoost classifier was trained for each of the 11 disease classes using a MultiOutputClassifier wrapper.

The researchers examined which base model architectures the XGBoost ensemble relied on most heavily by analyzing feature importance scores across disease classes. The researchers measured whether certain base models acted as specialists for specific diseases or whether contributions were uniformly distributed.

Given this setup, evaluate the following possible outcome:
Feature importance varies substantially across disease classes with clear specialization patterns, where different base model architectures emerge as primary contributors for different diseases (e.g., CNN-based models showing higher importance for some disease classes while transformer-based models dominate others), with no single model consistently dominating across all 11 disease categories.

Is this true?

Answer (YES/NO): YES